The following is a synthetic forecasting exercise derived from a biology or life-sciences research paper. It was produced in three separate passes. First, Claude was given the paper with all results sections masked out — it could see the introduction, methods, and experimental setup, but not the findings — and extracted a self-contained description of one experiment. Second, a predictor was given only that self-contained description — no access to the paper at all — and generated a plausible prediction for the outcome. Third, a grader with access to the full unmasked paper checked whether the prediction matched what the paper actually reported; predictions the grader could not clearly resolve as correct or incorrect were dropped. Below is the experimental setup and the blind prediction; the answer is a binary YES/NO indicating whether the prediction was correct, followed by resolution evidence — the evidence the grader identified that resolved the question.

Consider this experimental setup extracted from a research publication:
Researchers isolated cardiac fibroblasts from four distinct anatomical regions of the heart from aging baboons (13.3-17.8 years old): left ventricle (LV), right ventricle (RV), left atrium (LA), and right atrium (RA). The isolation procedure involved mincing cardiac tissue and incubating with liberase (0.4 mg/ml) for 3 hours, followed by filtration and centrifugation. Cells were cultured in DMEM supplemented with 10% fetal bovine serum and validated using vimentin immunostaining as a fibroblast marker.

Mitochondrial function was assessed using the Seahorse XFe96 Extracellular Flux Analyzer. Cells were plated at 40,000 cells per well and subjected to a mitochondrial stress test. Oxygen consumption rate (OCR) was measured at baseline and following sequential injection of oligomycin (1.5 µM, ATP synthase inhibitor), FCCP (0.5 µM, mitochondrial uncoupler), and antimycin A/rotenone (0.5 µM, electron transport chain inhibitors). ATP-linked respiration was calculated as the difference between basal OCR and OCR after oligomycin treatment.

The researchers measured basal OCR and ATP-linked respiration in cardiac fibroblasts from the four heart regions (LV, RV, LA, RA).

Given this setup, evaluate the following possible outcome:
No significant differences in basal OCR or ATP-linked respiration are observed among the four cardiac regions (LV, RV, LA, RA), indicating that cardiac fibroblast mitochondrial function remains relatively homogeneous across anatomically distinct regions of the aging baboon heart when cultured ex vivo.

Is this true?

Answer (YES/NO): YES